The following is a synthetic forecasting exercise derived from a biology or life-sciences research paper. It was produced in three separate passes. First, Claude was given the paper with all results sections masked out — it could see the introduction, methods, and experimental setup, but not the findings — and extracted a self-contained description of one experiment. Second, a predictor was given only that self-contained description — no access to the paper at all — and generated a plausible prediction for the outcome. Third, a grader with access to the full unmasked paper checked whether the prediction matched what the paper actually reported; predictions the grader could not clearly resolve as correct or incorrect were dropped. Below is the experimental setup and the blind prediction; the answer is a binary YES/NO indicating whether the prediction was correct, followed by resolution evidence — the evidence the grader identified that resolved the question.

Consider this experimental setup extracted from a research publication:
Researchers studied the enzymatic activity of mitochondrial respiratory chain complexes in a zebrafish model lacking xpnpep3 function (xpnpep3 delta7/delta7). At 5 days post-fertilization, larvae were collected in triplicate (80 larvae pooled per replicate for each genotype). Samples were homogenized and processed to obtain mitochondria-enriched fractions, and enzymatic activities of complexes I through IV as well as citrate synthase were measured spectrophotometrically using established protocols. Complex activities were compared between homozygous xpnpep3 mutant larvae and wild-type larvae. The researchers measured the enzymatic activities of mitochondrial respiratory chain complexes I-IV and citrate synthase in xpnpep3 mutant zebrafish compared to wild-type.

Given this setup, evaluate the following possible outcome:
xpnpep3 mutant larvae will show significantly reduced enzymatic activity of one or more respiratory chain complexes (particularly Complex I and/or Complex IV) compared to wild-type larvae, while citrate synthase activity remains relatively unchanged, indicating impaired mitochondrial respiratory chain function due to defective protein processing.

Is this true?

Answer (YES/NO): NO